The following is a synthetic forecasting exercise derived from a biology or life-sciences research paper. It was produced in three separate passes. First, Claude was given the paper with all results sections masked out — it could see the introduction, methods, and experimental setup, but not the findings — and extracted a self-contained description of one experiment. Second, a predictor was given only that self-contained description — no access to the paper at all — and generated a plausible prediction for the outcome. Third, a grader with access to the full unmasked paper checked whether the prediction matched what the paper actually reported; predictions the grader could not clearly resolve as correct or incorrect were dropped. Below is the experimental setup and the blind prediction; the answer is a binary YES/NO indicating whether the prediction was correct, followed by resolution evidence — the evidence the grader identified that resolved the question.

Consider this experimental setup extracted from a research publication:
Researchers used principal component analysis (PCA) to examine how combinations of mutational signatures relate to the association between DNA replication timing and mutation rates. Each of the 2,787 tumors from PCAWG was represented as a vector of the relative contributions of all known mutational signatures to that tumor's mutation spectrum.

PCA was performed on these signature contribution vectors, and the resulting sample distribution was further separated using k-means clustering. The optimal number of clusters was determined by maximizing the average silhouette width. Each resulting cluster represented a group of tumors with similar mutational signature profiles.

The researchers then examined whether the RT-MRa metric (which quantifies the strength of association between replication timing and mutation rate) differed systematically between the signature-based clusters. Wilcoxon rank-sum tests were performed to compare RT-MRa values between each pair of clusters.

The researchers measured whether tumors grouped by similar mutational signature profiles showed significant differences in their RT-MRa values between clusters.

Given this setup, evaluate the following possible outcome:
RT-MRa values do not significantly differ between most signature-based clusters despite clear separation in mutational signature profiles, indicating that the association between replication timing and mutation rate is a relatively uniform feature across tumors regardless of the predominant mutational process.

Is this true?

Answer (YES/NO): NO